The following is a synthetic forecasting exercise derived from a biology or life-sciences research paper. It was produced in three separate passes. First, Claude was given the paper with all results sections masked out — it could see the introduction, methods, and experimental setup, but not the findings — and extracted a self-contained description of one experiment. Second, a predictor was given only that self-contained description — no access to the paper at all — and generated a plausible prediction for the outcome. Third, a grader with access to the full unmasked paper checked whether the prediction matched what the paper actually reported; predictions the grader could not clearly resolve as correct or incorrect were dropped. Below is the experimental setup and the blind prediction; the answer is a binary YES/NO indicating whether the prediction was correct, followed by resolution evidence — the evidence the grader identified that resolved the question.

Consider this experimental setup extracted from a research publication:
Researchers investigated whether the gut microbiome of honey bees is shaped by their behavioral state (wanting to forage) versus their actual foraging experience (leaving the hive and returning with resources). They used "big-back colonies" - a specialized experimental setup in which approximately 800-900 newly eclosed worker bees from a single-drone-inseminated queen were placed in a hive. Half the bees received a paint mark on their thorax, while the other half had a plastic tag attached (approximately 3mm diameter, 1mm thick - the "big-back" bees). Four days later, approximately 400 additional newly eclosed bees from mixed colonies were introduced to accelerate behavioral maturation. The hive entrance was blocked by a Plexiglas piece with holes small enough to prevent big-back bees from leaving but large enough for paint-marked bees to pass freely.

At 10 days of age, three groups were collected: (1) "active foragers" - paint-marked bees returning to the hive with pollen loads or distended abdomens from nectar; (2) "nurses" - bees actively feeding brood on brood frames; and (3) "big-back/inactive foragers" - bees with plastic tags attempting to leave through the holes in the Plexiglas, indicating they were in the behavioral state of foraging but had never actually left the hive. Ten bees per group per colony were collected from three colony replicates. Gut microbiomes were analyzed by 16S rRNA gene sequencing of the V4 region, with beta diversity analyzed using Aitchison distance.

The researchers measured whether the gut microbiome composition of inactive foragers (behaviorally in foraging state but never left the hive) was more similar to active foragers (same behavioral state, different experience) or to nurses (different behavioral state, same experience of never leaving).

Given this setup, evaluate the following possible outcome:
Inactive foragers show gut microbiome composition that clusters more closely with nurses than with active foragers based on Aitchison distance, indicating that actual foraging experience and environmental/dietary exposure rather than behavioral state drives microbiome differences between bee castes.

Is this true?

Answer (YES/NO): YES